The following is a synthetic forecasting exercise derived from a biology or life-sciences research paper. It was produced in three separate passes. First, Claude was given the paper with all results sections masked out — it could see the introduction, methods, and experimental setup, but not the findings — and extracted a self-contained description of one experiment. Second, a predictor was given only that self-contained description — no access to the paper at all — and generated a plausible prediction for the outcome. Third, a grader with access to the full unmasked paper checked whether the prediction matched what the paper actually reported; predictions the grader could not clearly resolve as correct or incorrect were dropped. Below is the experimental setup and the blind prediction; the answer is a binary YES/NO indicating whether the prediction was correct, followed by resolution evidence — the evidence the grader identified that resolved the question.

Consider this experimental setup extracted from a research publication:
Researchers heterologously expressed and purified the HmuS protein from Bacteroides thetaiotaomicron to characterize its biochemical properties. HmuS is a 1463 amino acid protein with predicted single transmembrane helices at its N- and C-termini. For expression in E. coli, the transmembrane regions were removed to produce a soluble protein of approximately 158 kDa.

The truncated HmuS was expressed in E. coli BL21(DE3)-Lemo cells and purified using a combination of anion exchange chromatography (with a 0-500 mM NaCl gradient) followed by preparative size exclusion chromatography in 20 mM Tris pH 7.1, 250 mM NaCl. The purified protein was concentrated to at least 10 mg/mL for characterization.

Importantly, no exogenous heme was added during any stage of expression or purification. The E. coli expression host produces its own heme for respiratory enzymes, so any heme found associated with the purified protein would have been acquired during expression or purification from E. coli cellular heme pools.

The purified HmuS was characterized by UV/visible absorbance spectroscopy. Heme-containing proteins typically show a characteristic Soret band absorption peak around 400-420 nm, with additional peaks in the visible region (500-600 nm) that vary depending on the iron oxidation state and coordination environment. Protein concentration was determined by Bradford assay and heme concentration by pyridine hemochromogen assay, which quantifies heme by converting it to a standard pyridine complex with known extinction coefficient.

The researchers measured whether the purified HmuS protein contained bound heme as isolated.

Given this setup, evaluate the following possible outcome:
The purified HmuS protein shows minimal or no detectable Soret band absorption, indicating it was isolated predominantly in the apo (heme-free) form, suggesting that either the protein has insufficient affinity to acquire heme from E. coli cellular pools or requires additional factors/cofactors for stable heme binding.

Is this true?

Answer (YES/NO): NO